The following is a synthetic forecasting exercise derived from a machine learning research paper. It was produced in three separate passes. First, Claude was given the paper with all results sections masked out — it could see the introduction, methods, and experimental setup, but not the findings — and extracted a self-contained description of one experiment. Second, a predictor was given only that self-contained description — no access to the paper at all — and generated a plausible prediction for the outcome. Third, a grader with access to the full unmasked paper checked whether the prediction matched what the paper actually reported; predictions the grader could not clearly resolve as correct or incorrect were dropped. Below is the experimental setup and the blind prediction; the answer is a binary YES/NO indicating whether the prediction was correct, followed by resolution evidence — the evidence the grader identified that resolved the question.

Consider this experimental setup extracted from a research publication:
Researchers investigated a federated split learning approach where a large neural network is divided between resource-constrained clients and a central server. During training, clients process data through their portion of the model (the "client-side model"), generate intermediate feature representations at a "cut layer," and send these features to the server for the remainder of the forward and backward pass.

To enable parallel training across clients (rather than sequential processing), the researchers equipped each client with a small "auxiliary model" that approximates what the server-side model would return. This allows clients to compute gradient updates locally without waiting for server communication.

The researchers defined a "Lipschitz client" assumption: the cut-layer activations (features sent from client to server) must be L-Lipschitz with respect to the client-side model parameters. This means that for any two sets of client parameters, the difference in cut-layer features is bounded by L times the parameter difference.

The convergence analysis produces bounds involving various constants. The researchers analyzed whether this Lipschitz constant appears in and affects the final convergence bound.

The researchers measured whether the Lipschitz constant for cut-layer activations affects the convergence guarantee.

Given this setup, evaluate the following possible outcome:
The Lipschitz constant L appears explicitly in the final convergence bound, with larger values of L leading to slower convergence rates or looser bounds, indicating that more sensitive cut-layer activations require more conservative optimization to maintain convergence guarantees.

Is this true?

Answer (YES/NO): YES